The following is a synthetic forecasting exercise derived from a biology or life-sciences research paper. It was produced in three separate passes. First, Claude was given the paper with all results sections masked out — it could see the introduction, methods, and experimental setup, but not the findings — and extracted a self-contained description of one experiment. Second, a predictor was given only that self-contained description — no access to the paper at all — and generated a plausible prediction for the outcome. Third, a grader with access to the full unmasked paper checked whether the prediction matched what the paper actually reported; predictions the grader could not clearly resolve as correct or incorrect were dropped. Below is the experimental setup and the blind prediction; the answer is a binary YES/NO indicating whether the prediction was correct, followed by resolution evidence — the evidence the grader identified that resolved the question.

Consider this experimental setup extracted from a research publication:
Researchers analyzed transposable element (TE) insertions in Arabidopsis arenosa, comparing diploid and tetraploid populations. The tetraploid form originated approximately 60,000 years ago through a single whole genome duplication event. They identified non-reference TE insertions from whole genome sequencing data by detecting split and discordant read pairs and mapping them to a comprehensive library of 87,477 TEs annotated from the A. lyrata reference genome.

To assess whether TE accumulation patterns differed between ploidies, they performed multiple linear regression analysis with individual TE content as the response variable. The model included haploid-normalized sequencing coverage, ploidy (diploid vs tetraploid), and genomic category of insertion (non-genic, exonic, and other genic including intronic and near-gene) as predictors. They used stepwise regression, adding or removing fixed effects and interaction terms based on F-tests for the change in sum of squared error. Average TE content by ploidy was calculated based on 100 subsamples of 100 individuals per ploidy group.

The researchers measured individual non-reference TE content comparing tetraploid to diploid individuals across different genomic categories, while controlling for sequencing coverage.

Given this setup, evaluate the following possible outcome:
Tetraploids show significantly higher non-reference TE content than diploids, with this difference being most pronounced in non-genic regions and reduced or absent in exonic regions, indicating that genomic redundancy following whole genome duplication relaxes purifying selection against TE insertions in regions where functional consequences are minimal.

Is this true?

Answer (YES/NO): NO